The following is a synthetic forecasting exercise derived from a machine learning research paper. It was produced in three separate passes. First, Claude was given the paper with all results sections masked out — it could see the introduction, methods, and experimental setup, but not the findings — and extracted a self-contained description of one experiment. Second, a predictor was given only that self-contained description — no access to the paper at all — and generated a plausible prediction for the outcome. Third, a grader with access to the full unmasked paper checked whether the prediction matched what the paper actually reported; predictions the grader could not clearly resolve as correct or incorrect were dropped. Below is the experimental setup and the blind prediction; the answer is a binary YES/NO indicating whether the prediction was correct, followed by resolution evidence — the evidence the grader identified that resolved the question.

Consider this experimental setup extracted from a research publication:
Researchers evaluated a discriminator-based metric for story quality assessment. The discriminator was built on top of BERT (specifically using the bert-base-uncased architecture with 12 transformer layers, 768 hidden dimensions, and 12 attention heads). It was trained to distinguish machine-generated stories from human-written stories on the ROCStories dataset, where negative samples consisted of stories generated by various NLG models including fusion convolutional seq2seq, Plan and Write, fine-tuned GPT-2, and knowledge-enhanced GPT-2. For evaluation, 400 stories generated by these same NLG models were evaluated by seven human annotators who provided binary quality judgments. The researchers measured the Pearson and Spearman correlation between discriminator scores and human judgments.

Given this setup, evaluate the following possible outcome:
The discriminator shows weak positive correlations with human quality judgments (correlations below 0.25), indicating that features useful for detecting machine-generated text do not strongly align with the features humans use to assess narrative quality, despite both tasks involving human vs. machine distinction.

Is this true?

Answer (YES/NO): YES